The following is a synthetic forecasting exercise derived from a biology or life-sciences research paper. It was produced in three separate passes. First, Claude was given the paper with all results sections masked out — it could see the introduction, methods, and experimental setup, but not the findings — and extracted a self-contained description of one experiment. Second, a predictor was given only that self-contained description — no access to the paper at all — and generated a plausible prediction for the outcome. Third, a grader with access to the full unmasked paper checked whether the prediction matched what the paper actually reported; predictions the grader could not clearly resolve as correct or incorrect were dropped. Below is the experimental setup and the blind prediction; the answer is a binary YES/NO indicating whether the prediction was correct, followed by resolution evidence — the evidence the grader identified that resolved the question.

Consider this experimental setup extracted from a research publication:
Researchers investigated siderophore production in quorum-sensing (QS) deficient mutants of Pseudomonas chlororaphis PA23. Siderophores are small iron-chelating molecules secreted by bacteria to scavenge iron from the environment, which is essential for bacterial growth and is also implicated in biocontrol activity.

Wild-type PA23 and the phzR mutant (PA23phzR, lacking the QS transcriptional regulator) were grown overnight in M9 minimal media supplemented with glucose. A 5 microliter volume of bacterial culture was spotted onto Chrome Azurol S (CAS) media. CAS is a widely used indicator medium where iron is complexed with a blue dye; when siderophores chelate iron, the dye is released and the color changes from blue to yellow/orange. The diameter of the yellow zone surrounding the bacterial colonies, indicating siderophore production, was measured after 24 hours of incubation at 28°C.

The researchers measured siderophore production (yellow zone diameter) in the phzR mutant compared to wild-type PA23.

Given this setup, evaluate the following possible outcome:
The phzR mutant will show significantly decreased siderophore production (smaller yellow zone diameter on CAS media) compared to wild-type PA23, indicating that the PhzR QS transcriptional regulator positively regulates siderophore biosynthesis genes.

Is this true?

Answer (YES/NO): NO